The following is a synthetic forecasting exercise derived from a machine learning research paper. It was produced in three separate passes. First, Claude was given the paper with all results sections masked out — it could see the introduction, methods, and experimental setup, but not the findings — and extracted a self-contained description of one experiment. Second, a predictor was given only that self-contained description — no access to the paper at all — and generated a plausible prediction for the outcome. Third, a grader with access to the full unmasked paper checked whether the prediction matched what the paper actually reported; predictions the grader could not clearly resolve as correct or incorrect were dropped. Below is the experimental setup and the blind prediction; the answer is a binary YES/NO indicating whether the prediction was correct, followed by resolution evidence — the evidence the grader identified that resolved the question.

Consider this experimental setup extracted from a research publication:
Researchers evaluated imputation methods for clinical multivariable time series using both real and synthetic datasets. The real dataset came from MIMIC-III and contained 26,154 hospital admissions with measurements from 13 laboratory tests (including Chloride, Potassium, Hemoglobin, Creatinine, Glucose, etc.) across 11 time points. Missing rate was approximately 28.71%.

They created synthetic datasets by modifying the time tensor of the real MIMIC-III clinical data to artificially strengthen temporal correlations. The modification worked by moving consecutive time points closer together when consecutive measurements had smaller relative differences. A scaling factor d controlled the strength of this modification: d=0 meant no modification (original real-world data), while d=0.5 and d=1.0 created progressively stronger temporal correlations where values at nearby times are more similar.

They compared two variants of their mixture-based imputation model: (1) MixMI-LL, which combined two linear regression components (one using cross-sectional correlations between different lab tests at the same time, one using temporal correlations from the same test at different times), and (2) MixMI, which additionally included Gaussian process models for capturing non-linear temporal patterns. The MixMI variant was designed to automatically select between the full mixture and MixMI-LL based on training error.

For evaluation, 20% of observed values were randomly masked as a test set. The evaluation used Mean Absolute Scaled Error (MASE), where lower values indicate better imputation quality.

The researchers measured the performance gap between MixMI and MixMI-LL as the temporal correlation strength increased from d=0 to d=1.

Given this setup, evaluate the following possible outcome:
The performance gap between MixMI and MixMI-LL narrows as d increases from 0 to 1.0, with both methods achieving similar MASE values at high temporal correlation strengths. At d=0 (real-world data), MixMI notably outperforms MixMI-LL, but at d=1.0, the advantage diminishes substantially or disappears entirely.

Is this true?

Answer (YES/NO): NO